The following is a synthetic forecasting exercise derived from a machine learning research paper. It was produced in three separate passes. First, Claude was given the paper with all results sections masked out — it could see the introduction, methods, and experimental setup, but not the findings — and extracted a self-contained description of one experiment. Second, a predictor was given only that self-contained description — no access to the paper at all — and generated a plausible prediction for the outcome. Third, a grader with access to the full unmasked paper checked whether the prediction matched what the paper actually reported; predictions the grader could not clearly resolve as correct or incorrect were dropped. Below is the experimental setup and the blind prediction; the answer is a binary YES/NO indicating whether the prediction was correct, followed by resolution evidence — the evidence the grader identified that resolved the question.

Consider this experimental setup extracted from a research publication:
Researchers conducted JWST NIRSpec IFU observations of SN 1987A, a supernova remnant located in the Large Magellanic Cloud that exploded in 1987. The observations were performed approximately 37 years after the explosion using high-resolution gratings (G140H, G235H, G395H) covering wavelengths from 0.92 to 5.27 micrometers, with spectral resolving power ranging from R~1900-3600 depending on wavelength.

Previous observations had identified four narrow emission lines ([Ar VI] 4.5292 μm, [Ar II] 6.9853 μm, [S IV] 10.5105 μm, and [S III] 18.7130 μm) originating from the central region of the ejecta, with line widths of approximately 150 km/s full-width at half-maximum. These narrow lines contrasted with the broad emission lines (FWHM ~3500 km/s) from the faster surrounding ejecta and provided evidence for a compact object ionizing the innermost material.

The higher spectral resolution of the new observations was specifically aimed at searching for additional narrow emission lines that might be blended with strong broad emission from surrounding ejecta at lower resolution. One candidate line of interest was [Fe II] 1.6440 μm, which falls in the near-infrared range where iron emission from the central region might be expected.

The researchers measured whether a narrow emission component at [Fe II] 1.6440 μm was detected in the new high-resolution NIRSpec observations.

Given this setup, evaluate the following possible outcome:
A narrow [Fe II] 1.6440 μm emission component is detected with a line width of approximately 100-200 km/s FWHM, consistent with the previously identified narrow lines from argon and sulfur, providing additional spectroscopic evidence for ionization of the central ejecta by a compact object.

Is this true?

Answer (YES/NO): YES